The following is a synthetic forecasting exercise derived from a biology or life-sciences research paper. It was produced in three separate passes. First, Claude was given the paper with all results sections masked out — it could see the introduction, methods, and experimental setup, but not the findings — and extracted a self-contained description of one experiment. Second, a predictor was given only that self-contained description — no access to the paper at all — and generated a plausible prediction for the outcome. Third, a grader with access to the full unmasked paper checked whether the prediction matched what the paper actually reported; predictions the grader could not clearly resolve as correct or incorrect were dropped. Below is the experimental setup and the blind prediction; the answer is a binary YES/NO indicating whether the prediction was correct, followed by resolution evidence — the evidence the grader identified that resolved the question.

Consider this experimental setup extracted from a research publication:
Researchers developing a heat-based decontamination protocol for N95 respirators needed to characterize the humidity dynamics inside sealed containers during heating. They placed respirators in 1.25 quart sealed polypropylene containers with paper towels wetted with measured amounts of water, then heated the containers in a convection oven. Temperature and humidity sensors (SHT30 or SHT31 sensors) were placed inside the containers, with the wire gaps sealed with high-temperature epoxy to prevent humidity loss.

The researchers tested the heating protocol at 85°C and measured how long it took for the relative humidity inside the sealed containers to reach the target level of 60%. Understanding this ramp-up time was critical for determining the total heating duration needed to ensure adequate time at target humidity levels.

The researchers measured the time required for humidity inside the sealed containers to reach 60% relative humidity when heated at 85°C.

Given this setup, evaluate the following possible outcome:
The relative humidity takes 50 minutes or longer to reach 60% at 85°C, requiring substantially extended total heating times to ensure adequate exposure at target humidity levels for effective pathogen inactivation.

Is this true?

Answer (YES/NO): NO